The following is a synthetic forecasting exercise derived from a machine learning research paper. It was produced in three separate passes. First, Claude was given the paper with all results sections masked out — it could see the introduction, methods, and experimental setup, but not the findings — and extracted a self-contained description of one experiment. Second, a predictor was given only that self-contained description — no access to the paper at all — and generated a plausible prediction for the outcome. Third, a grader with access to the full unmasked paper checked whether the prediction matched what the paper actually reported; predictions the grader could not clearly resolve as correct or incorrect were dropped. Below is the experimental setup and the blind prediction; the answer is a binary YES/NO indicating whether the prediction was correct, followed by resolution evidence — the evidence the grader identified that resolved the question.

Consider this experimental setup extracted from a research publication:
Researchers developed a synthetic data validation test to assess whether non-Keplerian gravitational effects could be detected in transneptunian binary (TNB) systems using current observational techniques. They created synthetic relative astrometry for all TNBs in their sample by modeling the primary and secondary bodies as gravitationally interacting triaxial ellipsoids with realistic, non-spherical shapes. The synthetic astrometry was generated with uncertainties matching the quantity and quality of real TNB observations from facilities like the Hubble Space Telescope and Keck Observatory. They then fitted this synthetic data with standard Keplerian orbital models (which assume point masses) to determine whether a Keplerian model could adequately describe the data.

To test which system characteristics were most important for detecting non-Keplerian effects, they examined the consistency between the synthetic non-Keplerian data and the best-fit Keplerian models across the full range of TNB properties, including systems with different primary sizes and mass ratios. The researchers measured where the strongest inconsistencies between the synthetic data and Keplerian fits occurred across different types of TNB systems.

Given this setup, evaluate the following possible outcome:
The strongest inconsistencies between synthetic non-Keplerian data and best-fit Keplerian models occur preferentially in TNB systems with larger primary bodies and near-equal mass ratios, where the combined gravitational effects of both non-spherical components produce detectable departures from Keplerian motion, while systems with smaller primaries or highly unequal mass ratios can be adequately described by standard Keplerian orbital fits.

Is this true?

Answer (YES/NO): NO